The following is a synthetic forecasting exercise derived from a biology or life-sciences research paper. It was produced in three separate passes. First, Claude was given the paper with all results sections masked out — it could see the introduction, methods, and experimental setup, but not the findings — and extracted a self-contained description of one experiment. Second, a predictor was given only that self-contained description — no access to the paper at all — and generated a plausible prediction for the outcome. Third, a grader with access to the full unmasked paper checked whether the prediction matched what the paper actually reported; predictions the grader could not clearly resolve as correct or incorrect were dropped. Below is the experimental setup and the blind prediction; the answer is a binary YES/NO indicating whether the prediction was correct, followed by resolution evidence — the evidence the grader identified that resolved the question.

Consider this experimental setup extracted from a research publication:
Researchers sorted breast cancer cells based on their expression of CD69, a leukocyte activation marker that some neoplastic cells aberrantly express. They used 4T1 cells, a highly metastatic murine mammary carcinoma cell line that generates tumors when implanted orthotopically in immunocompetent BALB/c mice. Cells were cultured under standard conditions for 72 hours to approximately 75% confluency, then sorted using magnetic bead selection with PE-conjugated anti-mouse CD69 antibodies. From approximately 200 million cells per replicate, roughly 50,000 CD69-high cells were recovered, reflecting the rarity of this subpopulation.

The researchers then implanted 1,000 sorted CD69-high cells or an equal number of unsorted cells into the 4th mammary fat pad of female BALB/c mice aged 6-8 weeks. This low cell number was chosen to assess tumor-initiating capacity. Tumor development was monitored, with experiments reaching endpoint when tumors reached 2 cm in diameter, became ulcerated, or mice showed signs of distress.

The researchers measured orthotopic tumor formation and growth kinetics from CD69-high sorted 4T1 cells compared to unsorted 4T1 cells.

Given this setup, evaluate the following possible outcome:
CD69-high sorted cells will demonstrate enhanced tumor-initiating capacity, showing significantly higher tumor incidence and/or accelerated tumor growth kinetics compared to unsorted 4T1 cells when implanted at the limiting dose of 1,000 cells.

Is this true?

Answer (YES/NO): YES